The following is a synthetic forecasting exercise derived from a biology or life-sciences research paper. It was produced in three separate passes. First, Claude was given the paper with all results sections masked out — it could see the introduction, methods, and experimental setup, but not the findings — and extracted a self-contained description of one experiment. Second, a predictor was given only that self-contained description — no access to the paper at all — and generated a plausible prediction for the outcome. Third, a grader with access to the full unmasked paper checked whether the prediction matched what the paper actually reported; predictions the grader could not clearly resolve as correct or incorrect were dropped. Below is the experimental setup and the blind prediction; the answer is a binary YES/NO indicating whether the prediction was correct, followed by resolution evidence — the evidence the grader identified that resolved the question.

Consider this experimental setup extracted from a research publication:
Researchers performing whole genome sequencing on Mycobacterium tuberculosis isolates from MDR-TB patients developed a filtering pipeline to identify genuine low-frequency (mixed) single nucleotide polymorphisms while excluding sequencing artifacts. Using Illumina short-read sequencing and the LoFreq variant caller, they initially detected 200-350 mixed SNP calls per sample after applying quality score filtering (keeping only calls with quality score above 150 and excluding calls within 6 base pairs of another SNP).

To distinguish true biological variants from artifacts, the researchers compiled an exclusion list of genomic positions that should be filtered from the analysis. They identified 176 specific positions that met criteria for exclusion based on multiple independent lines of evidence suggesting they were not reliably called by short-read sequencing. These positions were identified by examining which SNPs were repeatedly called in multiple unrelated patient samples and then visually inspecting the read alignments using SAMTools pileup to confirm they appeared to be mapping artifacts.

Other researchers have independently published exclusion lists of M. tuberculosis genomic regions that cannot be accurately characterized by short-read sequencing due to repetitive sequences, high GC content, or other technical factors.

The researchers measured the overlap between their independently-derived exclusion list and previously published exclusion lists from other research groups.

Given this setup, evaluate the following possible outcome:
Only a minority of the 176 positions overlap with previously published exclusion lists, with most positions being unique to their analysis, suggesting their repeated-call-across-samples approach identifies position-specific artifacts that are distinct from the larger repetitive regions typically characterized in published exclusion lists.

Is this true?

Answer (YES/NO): NO